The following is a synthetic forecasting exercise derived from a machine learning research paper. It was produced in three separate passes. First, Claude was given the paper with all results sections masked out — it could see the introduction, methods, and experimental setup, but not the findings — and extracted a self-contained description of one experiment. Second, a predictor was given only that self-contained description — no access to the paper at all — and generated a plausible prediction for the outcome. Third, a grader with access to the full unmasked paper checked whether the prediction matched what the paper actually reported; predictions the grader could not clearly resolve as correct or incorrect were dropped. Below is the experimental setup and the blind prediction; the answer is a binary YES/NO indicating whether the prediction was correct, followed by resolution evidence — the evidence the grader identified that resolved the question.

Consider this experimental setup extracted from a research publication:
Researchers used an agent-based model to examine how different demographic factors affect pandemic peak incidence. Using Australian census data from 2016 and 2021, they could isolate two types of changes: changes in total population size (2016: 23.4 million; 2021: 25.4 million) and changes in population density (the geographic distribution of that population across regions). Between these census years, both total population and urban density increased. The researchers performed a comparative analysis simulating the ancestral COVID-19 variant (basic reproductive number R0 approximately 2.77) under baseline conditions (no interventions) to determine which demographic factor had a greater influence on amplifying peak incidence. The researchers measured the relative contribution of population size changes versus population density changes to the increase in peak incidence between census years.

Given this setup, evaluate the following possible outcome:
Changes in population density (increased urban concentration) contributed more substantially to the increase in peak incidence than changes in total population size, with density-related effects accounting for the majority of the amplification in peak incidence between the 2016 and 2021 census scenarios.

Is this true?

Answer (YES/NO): NO